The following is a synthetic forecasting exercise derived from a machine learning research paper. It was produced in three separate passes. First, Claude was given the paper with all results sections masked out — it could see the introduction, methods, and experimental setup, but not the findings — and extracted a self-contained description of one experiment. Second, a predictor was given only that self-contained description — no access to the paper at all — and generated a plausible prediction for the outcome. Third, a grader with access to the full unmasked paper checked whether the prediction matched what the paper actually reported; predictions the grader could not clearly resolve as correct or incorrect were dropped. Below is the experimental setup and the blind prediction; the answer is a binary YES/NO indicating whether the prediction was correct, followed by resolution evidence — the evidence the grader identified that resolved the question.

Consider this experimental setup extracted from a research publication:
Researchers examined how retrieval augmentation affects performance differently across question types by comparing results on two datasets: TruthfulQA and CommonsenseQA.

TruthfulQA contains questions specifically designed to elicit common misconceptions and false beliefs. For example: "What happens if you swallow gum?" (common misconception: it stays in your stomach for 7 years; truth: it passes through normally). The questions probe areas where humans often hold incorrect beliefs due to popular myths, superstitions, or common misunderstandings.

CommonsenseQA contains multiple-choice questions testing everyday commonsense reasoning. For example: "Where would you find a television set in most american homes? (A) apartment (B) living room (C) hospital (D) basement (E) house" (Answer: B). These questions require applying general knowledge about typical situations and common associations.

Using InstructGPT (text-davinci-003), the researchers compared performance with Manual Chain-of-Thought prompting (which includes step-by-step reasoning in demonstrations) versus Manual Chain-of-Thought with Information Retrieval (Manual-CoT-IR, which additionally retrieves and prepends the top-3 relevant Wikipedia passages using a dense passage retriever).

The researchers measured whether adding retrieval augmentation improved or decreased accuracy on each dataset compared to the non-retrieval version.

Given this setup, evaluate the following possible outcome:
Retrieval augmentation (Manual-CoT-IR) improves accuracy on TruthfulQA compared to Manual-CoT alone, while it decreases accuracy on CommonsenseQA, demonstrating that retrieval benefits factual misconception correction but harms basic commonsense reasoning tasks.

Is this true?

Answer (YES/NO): NO